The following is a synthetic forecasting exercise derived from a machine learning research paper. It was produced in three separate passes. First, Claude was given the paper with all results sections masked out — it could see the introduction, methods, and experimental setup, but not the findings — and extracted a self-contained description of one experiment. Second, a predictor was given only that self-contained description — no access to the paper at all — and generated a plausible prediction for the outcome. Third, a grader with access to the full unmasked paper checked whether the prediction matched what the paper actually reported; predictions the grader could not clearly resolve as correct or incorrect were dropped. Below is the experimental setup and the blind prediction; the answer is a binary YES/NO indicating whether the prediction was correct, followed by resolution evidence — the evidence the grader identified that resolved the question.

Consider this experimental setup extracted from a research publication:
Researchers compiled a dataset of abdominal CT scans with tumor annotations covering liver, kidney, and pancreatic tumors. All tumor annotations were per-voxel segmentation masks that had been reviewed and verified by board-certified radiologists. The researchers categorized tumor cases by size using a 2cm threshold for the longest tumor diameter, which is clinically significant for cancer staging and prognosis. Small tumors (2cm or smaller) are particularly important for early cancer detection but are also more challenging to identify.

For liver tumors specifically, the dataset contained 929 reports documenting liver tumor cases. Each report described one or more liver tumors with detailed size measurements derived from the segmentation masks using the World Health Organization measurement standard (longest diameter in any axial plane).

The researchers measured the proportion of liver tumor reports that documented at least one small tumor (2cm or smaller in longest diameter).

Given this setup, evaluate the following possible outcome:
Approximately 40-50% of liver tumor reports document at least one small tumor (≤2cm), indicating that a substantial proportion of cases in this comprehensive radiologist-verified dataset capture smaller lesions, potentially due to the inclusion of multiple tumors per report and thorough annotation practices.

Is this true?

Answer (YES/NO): NO